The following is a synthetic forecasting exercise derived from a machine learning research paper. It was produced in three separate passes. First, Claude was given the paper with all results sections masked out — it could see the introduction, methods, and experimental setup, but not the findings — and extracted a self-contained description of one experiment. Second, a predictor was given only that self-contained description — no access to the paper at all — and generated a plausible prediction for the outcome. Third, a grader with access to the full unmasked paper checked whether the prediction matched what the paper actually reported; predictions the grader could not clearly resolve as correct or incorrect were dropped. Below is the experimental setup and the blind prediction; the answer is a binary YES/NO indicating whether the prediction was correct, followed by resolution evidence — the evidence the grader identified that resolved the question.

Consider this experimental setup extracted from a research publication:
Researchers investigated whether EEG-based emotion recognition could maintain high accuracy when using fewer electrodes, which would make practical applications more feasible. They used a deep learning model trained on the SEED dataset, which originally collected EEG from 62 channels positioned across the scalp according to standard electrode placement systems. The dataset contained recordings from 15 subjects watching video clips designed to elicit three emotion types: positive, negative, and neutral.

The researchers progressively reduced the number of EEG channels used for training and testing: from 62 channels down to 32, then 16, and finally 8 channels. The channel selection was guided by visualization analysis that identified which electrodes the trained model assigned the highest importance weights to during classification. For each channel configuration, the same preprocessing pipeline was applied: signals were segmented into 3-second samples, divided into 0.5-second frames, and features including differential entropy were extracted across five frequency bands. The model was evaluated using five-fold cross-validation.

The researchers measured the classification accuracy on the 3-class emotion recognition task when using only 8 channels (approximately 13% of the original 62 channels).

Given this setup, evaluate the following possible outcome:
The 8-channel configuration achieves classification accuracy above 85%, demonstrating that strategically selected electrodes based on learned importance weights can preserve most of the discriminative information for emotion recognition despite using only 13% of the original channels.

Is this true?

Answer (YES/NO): YES